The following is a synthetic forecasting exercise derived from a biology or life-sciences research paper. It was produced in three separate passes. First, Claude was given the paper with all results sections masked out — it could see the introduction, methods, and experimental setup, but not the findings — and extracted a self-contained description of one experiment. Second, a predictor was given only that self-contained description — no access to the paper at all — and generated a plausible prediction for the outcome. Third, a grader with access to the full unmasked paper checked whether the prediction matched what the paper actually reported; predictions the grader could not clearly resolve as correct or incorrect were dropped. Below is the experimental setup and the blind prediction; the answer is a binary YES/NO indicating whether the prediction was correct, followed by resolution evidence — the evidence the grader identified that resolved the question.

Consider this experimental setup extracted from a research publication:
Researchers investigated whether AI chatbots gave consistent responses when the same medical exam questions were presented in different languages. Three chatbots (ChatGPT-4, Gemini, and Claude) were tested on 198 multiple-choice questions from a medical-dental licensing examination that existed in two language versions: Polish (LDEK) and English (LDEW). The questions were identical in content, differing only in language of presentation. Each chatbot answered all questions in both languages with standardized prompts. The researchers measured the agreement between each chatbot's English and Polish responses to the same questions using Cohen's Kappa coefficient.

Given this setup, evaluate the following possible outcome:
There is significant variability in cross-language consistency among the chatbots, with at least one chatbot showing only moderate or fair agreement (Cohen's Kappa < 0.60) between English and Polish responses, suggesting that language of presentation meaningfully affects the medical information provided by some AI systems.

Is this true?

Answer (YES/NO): YES